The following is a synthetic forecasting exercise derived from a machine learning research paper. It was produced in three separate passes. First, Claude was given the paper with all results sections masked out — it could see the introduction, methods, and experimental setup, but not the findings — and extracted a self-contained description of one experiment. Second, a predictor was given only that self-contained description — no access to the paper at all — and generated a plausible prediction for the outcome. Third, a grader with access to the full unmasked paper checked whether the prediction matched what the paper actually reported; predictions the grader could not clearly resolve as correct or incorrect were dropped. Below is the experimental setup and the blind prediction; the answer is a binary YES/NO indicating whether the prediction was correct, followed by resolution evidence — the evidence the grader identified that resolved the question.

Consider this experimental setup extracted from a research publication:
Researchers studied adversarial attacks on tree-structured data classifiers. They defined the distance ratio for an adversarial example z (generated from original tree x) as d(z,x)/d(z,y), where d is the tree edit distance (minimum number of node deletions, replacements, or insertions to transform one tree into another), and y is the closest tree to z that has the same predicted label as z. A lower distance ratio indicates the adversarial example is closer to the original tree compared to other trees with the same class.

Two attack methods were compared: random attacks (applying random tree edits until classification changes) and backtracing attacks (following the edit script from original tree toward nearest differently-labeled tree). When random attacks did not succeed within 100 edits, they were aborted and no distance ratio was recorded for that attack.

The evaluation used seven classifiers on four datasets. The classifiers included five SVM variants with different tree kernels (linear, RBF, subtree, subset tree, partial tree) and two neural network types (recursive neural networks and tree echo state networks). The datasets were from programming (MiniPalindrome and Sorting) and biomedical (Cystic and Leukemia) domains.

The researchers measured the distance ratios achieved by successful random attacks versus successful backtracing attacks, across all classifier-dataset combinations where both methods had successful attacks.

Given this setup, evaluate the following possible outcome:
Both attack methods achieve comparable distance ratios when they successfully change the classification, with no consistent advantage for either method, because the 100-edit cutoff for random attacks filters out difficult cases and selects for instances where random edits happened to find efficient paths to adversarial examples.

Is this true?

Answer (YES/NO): NO